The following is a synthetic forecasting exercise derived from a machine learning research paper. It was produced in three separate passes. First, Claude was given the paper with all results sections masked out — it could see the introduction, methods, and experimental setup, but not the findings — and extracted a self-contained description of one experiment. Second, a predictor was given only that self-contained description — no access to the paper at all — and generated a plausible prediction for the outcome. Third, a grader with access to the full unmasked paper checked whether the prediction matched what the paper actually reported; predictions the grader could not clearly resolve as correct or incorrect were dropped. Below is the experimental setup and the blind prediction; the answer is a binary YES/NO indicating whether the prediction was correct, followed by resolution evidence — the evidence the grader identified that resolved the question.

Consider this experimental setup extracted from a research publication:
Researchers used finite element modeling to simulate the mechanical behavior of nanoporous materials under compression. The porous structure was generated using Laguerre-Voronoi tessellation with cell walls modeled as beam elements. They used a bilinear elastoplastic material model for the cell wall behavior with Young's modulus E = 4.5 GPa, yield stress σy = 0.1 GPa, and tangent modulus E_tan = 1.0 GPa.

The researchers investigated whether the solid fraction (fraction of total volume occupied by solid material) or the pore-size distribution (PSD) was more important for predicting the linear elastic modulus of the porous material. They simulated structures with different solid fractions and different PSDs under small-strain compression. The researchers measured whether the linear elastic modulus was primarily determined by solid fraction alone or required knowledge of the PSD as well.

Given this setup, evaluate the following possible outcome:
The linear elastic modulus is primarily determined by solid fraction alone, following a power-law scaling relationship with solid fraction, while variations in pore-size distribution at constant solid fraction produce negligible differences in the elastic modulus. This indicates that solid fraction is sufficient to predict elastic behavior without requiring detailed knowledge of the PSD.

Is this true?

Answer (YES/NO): YES